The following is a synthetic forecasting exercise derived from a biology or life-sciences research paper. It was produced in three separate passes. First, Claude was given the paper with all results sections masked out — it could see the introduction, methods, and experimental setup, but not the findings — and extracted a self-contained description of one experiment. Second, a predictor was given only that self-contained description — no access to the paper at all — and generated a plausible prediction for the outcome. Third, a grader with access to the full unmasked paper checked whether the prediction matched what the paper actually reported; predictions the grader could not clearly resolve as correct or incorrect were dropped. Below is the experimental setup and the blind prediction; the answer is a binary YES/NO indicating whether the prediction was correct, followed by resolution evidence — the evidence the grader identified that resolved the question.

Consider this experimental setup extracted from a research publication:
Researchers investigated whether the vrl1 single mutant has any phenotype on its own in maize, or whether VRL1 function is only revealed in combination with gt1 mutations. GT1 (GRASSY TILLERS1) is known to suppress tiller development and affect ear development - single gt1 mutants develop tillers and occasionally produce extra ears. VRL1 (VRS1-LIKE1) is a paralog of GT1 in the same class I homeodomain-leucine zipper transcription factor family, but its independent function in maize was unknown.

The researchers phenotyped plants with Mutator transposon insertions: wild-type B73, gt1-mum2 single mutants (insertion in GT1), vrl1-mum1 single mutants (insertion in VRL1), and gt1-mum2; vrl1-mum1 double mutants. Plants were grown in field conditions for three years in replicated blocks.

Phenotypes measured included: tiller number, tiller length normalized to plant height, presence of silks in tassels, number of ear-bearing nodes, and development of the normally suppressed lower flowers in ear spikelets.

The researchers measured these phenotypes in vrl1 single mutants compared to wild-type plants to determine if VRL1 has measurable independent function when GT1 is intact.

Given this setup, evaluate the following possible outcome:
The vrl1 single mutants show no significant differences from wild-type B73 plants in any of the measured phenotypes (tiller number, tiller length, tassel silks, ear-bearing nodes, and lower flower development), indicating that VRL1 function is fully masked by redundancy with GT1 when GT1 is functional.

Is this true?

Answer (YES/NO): NO